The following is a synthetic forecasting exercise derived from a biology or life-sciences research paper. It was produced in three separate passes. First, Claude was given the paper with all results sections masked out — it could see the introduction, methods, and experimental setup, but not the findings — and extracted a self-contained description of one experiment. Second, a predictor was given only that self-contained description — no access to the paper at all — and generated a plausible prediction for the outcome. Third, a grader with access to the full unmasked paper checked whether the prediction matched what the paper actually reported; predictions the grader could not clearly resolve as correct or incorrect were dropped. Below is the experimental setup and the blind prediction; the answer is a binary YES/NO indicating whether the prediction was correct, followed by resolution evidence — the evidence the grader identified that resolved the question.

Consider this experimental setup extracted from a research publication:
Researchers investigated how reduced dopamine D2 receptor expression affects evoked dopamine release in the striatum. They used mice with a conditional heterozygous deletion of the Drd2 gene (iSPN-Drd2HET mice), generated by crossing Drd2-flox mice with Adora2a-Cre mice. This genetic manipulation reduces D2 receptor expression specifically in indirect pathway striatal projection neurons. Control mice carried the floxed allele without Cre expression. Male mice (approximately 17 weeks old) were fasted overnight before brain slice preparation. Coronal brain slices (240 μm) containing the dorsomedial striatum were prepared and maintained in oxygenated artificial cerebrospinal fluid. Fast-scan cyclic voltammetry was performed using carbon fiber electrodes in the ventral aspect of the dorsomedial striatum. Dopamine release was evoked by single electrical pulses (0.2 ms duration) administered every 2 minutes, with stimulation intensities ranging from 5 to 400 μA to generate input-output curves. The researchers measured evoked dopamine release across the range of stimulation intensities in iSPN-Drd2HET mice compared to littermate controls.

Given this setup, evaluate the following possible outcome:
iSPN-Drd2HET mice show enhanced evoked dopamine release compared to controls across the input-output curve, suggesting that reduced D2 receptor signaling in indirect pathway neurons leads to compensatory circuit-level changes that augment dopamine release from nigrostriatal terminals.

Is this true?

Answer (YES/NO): NO